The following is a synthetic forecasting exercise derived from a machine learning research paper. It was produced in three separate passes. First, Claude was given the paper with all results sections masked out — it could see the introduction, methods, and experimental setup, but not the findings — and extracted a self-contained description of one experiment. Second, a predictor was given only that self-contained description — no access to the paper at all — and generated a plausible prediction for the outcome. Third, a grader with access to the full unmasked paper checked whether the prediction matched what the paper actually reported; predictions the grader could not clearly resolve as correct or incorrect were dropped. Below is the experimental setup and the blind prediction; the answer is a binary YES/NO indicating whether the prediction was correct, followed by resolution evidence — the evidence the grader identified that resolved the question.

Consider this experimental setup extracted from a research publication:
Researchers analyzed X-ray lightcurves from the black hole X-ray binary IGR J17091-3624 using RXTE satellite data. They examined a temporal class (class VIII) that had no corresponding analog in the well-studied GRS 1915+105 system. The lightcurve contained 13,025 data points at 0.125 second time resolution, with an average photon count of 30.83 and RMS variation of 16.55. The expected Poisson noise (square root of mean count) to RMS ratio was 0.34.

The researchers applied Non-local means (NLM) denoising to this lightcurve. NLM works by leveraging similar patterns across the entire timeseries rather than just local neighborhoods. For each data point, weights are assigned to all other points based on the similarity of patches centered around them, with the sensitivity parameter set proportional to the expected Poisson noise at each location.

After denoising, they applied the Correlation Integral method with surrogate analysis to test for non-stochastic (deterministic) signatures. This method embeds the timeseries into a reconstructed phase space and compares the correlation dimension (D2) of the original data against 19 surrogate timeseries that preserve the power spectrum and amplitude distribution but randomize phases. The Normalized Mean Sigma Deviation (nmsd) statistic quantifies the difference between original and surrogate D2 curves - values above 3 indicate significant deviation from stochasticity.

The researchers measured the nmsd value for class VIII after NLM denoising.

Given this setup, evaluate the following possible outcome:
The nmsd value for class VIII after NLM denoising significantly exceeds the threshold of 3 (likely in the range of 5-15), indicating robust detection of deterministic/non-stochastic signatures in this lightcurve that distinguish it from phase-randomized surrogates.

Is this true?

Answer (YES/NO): NO